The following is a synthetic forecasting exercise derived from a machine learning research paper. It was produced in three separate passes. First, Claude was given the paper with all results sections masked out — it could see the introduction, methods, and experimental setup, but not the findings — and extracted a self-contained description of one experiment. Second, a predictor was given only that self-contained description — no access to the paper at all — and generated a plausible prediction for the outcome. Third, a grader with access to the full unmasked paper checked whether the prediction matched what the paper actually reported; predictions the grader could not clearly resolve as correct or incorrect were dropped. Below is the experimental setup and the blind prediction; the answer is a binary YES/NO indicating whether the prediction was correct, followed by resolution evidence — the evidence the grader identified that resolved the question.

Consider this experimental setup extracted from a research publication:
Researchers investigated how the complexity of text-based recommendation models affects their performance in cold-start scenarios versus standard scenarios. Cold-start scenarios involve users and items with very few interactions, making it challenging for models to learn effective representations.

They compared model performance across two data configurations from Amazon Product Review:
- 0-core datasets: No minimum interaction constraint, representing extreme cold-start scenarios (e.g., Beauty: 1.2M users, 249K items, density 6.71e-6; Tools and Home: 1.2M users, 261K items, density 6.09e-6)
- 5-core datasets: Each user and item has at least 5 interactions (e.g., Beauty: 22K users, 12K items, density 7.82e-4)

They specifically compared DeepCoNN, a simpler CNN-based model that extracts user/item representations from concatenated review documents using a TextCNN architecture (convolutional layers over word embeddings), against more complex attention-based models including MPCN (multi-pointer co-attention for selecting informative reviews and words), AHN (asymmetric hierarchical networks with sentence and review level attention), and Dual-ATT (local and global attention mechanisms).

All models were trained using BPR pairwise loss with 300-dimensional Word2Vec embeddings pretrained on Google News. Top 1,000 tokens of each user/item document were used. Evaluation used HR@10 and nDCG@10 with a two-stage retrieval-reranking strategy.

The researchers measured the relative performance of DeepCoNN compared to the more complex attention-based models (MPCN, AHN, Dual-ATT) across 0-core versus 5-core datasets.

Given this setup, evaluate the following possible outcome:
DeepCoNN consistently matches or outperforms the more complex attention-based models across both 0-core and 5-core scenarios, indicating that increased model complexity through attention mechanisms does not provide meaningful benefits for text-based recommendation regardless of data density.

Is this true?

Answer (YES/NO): NO